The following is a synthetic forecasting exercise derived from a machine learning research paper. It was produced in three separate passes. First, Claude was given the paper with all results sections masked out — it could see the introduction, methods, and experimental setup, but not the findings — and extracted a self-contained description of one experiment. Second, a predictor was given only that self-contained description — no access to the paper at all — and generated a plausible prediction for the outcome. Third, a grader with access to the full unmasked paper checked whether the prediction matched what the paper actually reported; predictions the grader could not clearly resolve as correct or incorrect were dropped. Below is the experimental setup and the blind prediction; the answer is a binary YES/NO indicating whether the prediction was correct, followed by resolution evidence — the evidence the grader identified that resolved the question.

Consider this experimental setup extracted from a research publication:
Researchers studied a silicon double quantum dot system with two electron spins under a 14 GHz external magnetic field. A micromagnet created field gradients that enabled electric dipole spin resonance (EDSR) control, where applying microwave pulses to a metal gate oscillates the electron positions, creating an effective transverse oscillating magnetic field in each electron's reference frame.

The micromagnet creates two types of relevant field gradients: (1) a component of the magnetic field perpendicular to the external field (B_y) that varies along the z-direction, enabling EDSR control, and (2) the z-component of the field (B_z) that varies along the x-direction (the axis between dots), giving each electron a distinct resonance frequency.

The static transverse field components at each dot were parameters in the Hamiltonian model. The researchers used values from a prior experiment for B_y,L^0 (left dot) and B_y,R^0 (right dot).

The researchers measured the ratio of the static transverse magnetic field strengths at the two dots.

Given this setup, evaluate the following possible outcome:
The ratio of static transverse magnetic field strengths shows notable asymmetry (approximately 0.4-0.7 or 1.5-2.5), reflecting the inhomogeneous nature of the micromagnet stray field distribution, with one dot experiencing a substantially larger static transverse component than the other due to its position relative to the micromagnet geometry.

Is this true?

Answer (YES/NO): NO